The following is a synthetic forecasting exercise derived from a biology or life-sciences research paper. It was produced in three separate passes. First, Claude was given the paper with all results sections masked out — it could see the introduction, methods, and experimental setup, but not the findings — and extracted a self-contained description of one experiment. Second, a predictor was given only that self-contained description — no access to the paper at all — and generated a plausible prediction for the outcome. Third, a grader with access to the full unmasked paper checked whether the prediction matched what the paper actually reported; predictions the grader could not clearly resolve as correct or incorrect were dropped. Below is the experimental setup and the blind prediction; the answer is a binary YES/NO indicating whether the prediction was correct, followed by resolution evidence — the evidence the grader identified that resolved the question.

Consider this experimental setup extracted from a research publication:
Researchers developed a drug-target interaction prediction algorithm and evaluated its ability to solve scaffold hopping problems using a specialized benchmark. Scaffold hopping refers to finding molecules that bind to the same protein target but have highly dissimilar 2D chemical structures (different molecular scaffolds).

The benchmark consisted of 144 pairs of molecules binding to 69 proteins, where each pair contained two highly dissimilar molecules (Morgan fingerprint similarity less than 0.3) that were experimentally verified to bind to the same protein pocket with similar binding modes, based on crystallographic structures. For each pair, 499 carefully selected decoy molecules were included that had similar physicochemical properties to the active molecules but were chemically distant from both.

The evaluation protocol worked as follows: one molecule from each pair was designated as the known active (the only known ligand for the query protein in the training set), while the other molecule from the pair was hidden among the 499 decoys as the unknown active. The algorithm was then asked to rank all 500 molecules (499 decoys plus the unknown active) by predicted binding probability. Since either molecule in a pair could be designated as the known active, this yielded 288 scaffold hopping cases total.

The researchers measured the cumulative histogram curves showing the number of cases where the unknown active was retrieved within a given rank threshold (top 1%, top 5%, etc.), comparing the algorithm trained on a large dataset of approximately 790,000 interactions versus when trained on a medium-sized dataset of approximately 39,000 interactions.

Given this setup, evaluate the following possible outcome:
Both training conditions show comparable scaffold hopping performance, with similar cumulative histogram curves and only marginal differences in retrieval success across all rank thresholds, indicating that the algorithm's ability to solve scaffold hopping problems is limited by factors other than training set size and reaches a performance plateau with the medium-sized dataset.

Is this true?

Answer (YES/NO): NO